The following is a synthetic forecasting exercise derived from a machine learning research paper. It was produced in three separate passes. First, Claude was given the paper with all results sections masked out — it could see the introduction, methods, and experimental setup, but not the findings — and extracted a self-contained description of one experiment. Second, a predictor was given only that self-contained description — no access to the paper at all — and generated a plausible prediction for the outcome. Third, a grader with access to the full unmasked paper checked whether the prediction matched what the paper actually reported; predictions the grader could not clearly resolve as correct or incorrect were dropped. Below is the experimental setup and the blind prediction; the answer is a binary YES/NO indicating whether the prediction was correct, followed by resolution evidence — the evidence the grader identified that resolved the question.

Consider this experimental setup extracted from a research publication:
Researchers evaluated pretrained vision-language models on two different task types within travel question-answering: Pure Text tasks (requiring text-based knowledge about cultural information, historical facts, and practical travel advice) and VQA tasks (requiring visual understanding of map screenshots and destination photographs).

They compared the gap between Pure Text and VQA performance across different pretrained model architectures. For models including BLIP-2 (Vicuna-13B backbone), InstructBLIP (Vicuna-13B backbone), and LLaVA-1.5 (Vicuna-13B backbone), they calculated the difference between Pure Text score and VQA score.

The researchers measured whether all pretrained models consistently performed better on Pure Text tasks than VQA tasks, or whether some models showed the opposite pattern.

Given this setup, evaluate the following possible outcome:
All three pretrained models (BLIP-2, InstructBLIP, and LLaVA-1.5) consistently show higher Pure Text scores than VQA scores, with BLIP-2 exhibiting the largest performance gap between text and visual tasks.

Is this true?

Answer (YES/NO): NO